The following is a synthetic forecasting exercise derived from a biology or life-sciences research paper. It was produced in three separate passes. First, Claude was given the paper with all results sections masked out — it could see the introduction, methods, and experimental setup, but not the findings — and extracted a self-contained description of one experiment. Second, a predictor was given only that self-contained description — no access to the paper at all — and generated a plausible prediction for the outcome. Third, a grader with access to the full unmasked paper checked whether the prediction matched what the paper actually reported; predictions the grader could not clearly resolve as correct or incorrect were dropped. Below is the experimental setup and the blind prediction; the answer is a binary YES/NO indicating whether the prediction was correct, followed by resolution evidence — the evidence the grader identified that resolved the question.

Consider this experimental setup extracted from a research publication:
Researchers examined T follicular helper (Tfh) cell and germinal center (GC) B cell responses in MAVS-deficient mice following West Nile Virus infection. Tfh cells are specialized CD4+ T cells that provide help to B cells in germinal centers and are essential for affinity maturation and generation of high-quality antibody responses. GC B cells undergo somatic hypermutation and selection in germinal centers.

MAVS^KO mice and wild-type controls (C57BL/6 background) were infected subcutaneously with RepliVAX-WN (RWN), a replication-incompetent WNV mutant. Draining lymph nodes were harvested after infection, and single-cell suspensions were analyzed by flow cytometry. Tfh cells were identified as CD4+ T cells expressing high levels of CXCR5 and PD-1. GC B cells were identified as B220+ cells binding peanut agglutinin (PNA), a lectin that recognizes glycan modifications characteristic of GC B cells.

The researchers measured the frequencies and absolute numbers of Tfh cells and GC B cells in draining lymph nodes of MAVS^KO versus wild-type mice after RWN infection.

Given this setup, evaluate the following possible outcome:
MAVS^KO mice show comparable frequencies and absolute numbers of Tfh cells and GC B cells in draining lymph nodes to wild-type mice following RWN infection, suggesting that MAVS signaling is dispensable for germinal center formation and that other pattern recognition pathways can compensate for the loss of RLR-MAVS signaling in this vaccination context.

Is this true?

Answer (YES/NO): NO